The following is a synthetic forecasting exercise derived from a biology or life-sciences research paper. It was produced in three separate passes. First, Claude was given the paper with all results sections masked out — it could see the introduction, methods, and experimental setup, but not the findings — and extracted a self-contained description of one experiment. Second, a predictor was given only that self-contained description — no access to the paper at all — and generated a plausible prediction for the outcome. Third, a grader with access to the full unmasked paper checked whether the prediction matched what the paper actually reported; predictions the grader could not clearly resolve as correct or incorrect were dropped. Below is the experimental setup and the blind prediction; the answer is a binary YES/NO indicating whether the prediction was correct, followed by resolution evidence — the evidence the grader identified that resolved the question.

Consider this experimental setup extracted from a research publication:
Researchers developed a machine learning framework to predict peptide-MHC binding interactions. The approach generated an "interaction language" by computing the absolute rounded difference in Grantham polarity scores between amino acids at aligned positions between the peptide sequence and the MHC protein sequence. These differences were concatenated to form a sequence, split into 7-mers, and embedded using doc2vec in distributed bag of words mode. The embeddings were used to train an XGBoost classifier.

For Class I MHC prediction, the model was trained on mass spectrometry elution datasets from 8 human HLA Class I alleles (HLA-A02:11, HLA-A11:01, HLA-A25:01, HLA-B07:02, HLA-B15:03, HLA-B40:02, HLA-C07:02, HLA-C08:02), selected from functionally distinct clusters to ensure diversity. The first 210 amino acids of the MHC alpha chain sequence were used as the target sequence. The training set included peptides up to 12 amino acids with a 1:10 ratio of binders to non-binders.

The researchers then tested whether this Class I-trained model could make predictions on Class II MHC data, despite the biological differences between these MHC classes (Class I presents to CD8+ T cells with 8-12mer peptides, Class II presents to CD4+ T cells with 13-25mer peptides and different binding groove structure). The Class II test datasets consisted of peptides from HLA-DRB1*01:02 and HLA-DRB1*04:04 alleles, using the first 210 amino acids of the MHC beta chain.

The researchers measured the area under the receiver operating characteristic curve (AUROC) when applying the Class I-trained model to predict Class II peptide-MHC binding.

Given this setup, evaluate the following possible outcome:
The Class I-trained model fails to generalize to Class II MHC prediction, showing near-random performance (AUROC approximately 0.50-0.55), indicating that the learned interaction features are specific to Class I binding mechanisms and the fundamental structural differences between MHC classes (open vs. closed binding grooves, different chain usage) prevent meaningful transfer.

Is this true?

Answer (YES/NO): NO